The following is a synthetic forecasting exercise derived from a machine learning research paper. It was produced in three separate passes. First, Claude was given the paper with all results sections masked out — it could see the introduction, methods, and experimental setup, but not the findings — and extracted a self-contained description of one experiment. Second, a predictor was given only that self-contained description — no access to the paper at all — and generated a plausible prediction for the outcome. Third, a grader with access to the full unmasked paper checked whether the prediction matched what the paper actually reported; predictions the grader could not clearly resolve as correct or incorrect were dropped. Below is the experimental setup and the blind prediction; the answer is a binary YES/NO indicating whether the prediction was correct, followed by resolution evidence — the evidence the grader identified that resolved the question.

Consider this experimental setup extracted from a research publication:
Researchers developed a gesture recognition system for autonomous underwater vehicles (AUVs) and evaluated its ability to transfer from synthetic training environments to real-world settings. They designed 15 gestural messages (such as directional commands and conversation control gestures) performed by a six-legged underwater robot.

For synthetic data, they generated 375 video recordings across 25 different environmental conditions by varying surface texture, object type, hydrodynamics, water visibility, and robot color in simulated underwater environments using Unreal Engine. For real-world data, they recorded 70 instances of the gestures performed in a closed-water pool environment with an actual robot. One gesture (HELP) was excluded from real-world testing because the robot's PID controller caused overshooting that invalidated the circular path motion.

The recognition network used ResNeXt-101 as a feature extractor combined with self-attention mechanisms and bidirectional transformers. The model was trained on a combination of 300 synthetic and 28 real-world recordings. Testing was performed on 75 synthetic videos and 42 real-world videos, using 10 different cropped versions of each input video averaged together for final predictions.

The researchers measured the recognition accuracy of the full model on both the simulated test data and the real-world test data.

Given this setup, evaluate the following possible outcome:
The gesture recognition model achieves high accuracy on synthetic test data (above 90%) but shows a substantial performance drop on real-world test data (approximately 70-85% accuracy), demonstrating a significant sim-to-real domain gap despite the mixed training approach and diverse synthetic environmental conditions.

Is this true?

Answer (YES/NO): YES